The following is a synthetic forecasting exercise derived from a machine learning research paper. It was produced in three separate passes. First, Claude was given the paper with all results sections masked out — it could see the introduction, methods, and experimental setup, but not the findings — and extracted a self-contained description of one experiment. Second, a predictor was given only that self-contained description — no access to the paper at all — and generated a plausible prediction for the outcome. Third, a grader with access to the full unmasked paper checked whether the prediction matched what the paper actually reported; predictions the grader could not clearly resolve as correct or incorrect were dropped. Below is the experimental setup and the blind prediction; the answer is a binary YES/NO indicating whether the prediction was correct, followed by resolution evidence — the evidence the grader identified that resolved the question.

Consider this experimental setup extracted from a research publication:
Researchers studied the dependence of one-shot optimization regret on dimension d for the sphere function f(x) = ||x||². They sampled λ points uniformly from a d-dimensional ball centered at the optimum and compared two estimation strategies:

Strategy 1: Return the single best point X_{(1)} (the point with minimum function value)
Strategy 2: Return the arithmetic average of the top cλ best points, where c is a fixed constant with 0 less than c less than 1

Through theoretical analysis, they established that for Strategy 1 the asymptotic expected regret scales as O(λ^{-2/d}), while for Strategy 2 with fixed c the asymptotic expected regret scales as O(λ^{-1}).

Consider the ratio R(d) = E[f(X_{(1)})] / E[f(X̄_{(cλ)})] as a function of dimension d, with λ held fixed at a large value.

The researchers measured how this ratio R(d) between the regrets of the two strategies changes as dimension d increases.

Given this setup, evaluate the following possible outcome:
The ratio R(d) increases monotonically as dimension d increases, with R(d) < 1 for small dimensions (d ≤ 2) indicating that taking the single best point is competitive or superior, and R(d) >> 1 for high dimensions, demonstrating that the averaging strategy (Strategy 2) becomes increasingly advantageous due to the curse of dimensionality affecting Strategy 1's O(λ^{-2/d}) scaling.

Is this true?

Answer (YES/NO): NO